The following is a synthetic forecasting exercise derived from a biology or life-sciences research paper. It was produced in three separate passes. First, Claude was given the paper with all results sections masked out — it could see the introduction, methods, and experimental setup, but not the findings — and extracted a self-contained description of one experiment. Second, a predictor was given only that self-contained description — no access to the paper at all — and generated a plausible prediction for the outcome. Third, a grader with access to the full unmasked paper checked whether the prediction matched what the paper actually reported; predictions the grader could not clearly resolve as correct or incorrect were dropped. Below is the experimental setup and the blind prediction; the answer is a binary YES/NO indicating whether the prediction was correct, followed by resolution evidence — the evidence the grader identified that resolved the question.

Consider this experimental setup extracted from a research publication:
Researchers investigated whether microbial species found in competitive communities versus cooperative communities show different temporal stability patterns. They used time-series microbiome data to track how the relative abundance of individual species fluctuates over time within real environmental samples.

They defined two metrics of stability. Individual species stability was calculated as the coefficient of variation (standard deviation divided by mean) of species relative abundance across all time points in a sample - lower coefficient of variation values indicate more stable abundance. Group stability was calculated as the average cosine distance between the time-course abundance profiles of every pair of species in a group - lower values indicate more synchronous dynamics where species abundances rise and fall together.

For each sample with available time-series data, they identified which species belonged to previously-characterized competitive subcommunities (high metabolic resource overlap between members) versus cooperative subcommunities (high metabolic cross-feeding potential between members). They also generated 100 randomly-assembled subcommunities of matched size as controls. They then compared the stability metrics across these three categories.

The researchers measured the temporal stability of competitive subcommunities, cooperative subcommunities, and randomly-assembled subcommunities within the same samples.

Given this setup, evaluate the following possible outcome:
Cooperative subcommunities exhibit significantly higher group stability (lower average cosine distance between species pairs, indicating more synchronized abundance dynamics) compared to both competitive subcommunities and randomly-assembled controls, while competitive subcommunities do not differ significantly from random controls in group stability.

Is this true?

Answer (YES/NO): YES